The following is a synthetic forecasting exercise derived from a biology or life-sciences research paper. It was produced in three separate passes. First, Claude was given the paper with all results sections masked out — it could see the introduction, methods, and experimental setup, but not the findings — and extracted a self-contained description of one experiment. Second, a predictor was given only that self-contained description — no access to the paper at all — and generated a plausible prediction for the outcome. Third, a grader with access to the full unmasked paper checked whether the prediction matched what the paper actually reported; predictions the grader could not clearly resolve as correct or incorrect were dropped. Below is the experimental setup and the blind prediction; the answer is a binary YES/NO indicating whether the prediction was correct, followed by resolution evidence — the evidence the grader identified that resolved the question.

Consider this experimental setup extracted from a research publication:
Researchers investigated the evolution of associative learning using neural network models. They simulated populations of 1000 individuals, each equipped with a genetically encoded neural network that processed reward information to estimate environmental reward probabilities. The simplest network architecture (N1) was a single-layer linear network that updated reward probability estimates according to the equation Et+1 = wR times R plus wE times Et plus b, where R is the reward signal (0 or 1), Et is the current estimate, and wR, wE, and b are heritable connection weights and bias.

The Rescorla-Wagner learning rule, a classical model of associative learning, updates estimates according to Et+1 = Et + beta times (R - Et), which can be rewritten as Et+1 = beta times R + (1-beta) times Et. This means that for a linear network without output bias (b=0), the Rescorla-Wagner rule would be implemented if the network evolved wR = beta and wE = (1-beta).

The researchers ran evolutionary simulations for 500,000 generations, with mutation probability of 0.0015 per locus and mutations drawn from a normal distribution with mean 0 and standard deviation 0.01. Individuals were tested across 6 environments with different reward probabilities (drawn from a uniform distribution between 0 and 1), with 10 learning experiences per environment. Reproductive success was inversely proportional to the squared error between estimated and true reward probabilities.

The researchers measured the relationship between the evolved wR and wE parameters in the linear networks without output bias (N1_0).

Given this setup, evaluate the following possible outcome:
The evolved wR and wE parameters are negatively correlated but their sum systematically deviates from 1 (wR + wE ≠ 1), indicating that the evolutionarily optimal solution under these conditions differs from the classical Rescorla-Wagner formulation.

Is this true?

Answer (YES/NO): NO